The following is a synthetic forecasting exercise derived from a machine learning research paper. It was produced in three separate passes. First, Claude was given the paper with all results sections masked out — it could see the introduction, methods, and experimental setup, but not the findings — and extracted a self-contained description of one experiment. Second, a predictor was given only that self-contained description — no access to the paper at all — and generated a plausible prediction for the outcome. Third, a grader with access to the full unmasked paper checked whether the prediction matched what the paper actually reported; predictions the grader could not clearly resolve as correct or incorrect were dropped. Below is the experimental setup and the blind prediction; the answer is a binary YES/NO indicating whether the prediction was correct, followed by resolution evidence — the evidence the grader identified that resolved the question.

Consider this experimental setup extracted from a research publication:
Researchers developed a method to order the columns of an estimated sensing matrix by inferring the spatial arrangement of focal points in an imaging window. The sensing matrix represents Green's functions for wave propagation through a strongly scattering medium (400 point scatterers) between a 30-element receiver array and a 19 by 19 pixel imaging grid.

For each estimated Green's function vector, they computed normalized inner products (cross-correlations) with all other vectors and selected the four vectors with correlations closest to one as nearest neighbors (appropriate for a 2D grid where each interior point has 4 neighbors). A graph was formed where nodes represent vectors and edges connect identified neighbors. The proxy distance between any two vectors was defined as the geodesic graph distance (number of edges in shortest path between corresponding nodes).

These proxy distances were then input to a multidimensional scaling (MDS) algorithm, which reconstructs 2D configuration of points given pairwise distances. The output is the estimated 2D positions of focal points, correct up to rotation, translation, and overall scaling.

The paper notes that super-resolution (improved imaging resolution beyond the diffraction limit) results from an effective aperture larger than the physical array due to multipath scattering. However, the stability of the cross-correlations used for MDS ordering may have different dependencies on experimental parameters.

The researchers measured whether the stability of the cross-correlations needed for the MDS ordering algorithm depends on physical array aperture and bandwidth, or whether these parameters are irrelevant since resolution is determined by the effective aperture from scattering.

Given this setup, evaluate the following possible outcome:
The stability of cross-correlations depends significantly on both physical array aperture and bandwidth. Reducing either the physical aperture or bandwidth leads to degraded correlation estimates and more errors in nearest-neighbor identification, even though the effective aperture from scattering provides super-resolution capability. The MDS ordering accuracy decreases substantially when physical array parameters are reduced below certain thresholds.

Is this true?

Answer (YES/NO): YES